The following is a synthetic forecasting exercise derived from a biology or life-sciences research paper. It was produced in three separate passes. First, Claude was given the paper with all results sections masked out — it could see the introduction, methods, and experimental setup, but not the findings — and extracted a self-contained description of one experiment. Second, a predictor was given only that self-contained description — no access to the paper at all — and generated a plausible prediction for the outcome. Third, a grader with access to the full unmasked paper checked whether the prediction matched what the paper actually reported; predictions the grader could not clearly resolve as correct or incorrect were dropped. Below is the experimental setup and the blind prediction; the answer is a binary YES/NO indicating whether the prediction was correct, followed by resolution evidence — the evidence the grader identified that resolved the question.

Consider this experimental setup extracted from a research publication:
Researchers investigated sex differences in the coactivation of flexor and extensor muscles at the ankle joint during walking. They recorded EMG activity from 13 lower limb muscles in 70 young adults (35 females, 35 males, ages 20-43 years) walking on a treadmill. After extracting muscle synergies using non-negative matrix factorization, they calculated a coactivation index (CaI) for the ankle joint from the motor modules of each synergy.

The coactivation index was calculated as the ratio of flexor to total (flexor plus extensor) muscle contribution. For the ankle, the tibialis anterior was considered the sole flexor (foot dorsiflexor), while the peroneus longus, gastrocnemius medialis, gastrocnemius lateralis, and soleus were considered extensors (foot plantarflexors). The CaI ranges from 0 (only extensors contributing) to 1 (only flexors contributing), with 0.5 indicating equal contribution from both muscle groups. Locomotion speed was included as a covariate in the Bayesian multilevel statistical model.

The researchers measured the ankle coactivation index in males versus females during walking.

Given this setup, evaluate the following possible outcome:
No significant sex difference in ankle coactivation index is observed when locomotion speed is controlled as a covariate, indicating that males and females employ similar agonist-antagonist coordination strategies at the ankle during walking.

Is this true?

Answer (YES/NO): NO